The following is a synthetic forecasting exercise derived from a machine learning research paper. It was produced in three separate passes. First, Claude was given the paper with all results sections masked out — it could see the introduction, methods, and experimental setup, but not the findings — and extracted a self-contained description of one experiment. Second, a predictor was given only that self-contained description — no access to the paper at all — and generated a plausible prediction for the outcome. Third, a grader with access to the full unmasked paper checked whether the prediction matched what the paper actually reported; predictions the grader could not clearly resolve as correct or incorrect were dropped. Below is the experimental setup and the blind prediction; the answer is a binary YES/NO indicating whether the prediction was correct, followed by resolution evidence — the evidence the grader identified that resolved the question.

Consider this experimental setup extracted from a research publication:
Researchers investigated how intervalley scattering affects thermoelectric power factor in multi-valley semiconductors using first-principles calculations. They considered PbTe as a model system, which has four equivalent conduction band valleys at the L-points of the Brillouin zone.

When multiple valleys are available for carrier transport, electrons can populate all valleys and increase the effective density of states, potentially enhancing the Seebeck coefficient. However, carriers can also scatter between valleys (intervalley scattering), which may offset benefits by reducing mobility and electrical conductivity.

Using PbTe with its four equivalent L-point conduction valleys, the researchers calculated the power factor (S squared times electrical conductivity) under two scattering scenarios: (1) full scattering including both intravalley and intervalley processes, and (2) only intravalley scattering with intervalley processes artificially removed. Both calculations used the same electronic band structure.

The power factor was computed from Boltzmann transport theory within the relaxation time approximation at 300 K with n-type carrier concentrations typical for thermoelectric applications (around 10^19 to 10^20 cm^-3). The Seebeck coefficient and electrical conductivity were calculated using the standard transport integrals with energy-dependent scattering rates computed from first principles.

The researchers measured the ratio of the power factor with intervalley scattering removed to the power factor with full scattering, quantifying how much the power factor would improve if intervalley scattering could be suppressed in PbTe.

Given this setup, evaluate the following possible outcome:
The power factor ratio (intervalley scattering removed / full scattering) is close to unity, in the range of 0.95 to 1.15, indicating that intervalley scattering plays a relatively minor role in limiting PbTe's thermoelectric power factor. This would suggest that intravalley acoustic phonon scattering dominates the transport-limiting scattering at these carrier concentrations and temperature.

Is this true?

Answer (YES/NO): NO